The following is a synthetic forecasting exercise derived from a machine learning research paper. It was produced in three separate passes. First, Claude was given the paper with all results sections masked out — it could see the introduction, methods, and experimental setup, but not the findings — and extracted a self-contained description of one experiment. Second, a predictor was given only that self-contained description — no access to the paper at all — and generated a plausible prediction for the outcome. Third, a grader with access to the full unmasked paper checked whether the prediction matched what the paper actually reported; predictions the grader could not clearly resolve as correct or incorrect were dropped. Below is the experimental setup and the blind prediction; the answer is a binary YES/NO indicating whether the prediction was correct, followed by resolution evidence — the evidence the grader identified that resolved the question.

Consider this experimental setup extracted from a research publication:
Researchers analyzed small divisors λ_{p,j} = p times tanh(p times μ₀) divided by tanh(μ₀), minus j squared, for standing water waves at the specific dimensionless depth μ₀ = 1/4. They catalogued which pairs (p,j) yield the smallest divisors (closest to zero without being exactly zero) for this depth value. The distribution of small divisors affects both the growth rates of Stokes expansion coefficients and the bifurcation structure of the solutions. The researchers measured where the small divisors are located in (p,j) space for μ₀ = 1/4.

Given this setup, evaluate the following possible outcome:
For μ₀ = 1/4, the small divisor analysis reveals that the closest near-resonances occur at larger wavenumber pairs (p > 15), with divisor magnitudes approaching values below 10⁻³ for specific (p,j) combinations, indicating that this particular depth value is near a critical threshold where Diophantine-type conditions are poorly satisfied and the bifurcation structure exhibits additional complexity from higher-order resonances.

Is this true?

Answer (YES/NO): NO